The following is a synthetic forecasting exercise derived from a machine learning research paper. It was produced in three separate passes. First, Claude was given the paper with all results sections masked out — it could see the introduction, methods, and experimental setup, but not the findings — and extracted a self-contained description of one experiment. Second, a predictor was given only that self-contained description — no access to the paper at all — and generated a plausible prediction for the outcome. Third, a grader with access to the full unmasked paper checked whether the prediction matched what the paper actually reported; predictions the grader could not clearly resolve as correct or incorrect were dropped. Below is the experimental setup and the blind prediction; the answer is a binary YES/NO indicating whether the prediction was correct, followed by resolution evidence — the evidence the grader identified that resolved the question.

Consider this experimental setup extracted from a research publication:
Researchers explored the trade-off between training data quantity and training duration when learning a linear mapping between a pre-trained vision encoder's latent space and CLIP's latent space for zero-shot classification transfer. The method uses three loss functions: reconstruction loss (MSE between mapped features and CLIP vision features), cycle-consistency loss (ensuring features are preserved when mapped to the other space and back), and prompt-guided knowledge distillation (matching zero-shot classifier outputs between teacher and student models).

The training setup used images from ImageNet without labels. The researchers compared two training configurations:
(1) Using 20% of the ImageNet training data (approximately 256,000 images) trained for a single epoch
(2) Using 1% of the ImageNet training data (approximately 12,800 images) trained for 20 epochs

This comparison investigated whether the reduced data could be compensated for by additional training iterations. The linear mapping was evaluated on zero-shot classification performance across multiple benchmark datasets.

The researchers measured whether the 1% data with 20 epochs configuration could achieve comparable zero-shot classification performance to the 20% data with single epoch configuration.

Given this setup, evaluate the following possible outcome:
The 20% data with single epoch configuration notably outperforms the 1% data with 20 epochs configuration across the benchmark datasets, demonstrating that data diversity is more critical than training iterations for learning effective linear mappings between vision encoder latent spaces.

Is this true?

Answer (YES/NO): NO